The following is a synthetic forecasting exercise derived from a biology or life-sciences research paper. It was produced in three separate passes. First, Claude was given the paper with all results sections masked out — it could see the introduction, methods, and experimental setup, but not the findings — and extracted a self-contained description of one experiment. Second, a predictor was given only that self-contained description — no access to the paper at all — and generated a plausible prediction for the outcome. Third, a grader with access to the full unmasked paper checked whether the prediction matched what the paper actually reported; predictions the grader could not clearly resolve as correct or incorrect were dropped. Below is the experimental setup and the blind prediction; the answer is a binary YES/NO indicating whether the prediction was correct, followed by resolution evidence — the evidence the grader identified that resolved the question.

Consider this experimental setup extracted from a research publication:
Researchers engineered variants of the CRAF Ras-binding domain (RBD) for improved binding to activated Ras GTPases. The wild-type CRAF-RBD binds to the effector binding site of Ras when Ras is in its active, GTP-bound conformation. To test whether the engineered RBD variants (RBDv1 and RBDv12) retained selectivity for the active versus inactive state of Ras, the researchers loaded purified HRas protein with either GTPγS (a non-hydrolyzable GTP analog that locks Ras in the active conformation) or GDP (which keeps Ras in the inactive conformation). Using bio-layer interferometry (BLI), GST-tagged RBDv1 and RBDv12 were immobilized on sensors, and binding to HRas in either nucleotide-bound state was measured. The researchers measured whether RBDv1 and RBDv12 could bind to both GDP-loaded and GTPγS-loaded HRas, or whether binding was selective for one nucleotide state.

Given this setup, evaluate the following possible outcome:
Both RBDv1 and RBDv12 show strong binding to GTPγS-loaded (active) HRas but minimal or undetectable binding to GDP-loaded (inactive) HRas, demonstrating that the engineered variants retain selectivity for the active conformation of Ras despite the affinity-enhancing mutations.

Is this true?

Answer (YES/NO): YES